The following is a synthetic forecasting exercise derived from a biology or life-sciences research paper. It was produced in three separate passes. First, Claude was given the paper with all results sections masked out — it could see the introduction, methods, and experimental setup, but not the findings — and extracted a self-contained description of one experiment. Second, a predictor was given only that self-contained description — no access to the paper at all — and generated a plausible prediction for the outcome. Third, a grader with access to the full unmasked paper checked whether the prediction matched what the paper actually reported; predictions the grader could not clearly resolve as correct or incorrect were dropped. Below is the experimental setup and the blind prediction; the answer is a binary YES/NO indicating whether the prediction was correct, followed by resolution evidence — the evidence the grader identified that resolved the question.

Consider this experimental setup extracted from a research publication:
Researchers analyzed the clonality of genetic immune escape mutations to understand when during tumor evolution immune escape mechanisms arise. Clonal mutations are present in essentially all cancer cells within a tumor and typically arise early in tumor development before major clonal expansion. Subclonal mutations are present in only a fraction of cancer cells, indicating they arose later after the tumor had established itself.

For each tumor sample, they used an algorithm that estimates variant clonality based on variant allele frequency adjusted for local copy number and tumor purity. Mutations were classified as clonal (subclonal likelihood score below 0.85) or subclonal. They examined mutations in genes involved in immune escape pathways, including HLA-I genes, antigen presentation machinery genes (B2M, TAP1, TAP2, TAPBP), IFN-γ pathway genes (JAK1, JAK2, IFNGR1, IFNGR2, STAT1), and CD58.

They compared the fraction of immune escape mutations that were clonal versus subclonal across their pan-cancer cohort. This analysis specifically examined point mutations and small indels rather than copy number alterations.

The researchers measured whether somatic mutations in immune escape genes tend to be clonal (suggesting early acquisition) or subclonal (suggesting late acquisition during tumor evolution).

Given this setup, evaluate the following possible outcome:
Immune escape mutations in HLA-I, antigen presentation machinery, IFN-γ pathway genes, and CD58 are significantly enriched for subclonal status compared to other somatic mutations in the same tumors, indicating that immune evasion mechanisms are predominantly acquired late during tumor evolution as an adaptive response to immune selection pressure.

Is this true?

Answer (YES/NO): NO